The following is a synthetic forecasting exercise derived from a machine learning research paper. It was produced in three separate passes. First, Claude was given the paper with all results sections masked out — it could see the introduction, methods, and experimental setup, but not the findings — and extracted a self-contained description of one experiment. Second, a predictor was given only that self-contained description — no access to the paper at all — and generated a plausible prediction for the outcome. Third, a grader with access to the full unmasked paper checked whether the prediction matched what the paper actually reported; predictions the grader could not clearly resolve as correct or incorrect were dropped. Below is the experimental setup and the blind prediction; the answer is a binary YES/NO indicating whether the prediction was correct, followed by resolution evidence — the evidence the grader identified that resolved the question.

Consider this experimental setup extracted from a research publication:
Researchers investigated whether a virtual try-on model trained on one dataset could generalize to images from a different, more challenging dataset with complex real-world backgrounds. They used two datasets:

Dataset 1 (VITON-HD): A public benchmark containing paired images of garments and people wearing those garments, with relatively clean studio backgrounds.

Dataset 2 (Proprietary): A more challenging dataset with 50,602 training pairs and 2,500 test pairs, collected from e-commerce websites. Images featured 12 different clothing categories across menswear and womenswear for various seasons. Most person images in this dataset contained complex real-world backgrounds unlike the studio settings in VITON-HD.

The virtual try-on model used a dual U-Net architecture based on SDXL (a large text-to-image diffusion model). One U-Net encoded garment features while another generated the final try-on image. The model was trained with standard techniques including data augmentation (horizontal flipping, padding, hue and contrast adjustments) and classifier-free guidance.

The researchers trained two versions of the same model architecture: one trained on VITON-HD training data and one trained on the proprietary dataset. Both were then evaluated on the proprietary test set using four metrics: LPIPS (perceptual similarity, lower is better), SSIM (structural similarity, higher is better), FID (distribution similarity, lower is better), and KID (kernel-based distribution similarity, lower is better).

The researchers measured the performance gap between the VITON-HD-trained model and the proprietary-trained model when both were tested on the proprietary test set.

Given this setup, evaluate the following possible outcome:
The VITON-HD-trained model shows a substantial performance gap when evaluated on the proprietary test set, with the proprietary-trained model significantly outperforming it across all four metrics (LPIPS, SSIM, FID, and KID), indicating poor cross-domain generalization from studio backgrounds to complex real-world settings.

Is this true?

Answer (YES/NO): NO